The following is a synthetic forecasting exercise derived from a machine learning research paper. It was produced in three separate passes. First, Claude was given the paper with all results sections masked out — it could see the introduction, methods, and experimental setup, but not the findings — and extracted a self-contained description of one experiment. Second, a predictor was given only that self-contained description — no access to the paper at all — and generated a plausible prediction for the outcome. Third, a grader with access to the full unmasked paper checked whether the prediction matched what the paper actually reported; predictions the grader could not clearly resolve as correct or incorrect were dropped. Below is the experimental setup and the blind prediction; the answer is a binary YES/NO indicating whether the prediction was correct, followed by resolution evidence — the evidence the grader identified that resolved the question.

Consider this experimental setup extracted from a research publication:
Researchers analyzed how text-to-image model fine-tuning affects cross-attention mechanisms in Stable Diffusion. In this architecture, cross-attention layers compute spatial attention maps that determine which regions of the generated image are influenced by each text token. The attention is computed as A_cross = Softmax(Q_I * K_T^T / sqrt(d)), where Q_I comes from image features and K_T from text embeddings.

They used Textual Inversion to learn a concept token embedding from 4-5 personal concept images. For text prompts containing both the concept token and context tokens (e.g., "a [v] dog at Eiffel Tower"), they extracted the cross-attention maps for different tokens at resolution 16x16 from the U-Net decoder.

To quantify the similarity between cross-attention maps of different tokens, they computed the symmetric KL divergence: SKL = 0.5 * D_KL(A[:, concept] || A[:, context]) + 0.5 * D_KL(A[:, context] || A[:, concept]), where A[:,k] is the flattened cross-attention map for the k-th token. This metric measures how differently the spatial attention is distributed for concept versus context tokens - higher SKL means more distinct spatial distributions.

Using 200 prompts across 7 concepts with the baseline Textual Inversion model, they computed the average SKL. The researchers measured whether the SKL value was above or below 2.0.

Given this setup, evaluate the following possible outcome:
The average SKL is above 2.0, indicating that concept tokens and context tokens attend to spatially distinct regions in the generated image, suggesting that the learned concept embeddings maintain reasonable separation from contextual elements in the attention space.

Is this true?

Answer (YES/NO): NO